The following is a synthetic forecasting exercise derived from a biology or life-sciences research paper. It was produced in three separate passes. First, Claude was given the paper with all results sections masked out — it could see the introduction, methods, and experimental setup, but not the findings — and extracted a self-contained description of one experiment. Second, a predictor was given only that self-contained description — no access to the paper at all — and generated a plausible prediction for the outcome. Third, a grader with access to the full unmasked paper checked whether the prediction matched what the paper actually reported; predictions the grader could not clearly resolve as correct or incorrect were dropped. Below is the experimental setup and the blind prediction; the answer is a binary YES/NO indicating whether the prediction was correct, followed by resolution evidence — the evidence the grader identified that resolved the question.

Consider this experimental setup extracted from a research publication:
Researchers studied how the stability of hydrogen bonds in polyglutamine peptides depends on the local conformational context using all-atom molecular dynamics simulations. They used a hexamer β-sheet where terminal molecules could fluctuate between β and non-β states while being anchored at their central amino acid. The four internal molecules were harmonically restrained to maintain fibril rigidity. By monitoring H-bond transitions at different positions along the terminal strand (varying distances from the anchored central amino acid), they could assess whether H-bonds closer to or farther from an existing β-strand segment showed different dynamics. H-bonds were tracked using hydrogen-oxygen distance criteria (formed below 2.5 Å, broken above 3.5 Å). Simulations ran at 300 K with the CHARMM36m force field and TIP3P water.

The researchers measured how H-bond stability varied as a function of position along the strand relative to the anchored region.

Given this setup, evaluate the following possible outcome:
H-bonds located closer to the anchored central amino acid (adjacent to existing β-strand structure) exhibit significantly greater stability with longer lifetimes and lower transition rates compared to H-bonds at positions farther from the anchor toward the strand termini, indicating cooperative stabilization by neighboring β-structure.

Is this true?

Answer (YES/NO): NO